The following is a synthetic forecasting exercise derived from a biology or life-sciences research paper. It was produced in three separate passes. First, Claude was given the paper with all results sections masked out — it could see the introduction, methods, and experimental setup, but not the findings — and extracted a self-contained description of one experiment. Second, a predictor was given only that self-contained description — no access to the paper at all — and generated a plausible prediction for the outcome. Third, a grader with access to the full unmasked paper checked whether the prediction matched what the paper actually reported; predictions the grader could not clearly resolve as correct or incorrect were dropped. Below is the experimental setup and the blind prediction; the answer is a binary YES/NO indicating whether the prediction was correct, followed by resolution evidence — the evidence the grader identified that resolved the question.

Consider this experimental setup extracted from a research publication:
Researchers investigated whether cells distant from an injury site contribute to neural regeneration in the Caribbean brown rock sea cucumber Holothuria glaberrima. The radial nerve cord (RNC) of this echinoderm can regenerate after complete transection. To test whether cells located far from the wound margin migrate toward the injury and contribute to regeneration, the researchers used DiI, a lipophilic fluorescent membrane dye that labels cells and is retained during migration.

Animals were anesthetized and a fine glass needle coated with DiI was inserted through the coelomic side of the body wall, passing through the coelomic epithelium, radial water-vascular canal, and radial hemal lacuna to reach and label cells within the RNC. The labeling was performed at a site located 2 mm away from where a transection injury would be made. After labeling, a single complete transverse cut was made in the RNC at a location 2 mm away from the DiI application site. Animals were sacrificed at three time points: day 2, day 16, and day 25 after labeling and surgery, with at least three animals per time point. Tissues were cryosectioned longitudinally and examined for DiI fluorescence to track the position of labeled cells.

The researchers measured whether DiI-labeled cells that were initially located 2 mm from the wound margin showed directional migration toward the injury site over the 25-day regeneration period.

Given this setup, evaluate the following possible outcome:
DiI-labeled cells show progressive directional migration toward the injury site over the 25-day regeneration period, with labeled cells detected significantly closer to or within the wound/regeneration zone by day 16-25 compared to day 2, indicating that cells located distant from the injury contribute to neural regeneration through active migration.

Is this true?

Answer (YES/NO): YES